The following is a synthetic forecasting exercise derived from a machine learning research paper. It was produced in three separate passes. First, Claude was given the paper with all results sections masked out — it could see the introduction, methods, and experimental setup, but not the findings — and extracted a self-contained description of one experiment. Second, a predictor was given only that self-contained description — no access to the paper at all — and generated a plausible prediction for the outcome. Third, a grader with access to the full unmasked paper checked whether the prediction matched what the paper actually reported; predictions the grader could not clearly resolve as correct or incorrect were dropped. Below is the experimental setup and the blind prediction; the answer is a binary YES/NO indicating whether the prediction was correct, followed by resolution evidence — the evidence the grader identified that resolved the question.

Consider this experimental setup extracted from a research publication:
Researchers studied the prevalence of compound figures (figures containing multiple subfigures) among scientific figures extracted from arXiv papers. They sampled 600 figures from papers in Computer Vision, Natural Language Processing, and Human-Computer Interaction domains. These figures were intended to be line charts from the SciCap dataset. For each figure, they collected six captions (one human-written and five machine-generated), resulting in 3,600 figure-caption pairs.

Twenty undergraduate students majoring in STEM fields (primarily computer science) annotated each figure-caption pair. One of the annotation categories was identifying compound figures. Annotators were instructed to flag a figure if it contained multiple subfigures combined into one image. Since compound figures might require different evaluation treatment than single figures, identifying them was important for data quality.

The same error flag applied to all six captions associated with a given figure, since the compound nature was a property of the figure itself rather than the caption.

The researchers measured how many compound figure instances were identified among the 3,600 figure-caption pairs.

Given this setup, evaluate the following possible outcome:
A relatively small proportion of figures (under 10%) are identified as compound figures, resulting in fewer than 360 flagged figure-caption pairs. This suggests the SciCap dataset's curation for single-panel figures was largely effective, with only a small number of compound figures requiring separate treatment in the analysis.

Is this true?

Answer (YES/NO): YES